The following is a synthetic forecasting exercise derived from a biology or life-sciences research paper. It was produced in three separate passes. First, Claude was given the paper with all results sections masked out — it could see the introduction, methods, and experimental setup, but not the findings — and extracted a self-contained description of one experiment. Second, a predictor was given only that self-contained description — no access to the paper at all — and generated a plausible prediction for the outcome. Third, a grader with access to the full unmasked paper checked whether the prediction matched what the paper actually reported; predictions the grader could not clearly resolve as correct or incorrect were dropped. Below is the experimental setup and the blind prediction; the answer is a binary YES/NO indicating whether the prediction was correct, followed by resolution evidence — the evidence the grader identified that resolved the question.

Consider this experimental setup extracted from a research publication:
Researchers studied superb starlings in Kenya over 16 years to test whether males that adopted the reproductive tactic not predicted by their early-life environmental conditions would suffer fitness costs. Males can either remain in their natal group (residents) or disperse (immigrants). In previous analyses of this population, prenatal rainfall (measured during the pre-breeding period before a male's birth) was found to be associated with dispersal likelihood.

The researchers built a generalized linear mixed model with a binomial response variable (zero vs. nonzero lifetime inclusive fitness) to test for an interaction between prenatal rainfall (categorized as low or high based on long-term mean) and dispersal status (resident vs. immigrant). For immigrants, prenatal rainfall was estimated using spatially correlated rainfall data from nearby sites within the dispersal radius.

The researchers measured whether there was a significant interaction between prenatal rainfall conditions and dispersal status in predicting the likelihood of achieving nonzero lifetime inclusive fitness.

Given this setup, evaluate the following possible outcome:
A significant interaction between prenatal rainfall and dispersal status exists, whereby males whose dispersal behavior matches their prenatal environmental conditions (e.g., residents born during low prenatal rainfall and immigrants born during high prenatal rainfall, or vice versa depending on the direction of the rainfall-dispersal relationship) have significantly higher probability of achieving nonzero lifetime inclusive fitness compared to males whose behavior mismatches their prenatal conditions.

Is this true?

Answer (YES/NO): YES